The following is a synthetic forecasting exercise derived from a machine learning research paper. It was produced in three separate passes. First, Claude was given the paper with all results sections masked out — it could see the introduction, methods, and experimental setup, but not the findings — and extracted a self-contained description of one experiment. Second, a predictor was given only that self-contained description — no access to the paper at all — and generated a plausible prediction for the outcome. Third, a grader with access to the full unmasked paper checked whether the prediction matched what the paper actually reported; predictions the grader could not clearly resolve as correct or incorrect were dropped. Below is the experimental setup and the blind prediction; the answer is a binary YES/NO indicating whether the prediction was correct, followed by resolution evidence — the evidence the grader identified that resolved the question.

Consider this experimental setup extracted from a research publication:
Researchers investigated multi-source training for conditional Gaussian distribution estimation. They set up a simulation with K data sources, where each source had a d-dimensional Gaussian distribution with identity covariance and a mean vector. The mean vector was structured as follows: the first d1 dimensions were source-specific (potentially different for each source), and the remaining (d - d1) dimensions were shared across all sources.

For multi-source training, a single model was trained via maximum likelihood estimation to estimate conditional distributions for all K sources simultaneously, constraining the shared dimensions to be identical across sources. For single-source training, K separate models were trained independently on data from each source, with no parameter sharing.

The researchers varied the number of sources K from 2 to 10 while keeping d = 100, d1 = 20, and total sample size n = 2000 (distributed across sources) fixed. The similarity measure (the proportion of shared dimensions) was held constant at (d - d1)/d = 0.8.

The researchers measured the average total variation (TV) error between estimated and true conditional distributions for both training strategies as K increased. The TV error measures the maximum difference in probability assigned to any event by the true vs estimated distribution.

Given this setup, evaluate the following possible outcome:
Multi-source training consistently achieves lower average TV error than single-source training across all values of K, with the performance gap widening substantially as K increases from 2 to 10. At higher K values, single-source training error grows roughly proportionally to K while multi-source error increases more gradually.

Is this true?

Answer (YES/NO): NO